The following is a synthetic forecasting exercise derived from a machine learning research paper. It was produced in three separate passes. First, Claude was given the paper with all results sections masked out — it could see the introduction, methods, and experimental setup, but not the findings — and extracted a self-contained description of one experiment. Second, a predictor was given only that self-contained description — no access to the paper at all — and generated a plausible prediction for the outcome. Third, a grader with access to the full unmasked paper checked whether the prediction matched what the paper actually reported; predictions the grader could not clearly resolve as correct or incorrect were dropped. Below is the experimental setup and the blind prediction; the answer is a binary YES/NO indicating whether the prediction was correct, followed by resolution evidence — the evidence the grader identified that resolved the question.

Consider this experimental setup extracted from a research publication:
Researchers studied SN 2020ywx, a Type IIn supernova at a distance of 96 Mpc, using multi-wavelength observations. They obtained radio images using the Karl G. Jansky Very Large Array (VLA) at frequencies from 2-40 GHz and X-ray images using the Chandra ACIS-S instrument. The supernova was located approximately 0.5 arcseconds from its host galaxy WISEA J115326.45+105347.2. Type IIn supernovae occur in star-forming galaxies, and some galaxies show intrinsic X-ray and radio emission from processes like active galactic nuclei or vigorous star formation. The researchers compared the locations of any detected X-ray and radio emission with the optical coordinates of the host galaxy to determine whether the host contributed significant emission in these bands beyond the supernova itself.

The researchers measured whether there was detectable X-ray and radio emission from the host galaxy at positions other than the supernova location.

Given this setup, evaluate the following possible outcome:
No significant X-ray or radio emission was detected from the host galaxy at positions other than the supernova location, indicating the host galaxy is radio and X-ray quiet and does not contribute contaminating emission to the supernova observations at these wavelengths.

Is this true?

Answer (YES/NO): YES